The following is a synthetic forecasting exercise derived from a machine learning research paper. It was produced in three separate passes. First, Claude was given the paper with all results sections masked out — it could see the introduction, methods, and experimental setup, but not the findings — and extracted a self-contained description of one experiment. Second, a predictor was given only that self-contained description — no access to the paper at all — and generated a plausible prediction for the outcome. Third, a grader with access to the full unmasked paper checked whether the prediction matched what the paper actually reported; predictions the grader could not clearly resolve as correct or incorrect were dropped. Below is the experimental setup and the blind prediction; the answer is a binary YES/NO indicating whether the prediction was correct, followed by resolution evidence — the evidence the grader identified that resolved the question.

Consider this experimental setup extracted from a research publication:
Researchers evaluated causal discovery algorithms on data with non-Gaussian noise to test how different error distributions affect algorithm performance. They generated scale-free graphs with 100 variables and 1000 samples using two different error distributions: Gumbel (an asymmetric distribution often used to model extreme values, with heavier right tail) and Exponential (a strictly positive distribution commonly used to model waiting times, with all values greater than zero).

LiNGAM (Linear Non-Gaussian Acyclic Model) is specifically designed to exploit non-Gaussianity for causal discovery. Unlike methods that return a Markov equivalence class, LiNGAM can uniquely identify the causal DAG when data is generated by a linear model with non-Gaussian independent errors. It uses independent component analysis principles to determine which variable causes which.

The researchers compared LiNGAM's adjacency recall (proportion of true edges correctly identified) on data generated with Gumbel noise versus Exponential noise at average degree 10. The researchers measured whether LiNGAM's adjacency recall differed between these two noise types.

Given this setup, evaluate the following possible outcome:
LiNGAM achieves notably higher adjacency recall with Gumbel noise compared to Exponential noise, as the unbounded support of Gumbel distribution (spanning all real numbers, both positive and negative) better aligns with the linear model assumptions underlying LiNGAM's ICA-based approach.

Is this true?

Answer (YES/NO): NO